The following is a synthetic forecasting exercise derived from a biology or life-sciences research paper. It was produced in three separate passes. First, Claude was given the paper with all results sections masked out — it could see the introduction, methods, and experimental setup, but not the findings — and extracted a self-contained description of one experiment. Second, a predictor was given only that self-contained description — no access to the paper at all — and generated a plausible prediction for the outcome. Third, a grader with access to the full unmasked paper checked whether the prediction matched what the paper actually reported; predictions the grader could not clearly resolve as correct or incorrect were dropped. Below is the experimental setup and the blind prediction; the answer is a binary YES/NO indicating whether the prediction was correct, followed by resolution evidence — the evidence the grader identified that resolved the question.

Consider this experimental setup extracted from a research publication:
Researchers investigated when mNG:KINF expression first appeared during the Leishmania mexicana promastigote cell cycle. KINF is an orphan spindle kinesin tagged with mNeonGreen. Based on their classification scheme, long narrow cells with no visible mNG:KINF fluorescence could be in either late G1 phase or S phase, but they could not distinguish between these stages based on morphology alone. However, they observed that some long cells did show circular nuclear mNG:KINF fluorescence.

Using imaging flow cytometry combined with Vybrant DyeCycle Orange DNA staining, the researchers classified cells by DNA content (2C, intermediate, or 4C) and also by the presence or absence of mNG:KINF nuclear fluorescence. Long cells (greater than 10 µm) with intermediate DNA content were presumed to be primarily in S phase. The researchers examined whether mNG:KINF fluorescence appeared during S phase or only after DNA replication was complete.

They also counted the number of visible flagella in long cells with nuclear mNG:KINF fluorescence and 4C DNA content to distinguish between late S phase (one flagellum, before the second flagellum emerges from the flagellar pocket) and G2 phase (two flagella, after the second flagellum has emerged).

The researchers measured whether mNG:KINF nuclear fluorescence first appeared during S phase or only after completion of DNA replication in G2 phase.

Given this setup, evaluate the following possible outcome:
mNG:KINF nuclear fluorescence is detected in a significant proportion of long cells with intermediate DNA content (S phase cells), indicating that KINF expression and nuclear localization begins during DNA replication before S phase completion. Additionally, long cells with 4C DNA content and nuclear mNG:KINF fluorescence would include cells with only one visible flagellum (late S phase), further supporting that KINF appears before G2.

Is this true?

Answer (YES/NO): YES